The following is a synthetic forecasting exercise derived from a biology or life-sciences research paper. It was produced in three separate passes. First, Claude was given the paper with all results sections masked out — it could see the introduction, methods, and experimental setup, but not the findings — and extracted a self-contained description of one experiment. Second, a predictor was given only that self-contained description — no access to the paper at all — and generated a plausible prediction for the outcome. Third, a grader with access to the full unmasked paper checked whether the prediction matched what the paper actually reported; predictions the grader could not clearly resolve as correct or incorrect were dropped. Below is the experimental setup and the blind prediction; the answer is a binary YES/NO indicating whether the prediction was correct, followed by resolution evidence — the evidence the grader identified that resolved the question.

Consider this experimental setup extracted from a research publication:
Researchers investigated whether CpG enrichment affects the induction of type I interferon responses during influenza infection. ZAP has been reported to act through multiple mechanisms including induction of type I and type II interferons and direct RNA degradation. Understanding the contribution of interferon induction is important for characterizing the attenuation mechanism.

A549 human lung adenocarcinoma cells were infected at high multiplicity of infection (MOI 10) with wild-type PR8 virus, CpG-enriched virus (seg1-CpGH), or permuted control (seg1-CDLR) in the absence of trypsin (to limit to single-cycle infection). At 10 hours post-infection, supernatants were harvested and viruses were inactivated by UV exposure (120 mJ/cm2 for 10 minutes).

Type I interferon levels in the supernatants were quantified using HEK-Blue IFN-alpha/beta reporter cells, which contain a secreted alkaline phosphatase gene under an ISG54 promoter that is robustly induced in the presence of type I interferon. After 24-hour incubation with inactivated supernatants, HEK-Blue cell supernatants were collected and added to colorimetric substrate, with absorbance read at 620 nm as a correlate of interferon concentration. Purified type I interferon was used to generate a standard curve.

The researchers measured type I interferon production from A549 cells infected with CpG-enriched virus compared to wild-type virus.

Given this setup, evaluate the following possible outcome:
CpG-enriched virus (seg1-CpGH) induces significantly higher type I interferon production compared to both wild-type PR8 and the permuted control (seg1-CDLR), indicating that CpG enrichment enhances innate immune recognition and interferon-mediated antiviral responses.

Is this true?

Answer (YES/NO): NO